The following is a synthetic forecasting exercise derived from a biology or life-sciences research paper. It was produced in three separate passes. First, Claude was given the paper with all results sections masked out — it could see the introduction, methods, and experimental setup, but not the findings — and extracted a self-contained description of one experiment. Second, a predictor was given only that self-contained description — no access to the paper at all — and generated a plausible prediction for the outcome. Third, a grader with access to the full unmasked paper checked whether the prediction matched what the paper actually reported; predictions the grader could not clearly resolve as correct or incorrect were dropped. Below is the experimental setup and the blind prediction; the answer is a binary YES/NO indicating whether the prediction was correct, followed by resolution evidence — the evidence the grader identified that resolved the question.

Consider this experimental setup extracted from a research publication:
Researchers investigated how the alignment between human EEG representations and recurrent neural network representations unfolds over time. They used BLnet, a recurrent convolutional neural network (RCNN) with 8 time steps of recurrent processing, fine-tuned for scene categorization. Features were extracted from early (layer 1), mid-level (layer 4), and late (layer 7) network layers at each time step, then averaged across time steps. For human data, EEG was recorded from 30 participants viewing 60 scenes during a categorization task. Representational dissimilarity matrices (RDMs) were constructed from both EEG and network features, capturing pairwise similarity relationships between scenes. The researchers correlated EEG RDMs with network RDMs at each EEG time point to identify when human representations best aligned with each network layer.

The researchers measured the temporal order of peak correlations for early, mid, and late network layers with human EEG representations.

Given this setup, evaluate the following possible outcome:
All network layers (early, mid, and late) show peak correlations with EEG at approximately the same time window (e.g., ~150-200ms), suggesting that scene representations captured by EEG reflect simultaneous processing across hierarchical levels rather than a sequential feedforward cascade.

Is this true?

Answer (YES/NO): NO